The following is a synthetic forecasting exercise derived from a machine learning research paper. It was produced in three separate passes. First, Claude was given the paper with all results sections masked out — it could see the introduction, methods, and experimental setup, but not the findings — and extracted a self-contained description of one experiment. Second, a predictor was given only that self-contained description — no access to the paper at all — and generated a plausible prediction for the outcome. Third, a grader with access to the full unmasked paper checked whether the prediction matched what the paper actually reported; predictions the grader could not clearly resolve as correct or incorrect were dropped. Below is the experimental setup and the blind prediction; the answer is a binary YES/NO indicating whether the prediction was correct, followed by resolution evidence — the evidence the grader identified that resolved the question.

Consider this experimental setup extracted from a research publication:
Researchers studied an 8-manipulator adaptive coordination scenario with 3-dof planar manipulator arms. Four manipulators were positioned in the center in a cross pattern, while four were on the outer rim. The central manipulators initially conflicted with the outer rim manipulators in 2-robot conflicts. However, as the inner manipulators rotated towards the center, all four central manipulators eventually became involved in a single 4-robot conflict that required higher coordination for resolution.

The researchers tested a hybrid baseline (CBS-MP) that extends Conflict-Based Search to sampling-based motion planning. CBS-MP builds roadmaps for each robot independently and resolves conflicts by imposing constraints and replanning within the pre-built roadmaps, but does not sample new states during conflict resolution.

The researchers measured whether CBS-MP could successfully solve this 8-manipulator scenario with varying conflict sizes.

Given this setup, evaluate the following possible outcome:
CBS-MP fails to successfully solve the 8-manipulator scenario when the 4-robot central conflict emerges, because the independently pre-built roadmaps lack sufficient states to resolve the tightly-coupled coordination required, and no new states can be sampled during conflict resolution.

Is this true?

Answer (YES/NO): YES